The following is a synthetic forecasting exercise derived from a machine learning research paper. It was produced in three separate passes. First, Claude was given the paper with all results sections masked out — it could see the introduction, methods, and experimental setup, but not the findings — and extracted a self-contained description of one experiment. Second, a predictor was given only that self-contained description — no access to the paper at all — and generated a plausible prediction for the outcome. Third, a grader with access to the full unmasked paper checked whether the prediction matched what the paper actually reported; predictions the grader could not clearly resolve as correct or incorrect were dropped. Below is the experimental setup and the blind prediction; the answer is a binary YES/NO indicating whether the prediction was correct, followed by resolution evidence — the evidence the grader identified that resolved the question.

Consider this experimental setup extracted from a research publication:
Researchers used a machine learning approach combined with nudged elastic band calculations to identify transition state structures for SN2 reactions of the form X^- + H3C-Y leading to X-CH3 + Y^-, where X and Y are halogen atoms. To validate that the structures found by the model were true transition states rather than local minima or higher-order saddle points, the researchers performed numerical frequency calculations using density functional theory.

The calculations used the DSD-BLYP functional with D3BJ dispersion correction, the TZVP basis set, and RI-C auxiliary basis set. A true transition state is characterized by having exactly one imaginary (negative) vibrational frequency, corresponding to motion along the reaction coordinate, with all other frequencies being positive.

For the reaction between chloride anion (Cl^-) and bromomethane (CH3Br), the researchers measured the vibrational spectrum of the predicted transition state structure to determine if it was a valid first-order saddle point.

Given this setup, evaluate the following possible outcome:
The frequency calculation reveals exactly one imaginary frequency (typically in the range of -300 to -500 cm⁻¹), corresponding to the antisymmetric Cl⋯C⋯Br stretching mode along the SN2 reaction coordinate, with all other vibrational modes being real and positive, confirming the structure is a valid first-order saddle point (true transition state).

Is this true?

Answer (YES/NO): NO